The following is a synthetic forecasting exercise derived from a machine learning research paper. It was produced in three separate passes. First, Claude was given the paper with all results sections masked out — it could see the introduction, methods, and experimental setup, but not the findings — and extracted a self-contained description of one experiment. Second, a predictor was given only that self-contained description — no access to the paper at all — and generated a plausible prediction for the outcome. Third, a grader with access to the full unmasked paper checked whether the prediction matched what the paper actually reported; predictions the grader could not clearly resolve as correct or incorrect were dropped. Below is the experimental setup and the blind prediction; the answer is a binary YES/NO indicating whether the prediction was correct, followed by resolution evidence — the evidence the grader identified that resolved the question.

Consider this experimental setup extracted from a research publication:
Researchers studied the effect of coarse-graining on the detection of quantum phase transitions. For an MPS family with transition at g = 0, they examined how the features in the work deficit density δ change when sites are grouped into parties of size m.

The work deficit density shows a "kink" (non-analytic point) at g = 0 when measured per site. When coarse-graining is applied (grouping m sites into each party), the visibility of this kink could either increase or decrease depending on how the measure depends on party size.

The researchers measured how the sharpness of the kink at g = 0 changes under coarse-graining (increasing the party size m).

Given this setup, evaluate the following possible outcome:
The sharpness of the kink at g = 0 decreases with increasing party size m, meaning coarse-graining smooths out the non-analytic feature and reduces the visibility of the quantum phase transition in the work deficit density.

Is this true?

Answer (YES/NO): NO